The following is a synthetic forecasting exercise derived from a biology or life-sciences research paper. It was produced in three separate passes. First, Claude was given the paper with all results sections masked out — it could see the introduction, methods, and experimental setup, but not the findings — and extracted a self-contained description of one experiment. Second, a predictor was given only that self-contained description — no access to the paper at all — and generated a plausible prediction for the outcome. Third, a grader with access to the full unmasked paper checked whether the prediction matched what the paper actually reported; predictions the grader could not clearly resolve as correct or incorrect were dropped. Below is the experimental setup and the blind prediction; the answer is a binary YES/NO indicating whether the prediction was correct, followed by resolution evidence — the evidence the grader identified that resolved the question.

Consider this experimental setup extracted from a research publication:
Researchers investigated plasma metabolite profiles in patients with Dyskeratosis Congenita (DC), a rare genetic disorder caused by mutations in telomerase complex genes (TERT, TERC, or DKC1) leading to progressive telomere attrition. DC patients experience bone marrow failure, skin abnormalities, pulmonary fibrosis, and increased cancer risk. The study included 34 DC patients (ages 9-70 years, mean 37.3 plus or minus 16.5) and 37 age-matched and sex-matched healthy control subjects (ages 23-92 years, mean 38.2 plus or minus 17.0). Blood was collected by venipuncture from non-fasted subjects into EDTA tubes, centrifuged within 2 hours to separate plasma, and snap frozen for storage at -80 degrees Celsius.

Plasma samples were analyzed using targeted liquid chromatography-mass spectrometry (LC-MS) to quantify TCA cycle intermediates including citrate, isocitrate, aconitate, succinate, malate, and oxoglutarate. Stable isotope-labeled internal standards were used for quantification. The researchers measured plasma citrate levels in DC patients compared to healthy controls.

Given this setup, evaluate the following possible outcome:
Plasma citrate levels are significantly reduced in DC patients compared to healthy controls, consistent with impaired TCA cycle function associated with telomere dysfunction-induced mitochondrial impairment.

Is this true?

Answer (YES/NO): NO